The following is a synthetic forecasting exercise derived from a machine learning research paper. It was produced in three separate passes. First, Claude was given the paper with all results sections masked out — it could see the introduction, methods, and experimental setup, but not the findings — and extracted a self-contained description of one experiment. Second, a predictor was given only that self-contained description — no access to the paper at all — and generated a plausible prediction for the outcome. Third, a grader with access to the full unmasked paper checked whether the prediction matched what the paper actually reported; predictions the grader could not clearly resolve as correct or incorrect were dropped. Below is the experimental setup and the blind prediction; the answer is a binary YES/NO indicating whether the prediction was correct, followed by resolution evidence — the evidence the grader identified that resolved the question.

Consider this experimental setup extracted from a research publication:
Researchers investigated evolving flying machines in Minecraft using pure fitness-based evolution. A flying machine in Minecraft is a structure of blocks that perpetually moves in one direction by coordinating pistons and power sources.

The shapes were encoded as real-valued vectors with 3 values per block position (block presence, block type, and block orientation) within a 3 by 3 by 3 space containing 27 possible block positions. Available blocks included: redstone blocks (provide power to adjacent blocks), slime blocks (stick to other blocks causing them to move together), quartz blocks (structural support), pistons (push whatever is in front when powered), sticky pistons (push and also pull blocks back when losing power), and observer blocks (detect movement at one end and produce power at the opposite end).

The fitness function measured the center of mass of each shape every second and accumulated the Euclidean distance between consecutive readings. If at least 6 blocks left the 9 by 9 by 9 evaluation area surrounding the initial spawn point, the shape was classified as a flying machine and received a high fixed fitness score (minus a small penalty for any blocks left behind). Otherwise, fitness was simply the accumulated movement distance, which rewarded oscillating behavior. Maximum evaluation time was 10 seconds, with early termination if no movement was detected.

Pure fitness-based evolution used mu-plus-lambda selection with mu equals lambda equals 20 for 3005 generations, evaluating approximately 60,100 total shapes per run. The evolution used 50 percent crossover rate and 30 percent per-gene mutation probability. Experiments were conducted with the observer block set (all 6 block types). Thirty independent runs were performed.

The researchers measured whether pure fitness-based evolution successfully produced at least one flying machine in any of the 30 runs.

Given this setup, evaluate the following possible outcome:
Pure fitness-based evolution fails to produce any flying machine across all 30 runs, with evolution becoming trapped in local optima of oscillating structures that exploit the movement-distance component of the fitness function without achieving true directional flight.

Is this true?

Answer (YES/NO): NO